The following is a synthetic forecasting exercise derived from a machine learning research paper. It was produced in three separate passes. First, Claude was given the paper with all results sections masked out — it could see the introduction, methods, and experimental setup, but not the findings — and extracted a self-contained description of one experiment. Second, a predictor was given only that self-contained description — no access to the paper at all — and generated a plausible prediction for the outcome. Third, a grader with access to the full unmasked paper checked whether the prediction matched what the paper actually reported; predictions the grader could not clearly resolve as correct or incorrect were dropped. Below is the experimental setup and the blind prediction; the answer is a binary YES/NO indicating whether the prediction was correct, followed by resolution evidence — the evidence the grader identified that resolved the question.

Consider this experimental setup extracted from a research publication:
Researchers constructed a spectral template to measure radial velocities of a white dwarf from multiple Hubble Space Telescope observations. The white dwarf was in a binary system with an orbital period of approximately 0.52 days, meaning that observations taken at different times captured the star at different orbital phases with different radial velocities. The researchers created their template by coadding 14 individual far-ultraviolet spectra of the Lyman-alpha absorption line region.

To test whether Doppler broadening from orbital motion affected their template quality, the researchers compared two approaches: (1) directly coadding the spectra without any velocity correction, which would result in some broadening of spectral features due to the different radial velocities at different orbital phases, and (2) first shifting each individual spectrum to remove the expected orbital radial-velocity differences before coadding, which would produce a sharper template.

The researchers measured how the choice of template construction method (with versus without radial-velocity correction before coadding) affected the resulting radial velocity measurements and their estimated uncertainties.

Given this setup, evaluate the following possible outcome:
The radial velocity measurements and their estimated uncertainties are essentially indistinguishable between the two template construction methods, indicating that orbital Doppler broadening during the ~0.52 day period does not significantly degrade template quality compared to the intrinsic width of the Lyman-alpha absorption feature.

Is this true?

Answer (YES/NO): YES